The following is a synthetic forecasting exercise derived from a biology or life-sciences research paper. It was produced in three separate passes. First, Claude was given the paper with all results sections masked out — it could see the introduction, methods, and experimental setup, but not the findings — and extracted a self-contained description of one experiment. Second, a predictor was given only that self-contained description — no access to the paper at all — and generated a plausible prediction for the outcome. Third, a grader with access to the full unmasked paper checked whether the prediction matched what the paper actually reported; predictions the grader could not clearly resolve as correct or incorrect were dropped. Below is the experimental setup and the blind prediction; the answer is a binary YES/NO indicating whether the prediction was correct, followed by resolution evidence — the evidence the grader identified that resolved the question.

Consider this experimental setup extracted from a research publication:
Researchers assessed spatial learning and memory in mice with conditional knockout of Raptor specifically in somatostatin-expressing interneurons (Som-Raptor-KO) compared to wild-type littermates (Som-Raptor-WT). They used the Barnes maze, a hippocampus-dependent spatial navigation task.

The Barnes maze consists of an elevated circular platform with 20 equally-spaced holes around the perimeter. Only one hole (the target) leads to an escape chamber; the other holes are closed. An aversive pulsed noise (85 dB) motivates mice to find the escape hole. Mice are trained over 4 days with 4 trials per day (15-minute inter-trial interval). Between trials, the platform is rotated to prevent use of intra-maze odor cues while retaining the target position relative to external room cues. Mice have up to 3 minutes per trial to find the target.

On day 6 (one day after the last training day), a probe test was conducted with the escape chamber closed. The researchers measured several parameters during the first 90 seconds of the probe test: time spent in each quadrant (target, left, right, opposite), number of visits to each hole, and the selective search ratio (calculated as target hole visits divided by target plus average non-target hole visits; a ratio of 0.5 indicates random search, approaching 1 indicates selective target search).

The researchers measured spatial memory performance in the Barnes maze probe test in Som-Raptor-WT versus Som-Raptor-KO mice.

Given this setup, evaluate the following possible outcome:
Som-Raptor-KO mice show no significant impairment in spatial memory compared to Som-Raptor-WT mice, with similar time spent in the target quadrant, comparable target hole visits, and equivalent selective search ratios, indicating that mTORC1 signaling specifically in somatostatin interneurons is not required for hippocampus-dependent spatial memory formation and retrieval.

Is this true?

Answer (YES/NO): NO